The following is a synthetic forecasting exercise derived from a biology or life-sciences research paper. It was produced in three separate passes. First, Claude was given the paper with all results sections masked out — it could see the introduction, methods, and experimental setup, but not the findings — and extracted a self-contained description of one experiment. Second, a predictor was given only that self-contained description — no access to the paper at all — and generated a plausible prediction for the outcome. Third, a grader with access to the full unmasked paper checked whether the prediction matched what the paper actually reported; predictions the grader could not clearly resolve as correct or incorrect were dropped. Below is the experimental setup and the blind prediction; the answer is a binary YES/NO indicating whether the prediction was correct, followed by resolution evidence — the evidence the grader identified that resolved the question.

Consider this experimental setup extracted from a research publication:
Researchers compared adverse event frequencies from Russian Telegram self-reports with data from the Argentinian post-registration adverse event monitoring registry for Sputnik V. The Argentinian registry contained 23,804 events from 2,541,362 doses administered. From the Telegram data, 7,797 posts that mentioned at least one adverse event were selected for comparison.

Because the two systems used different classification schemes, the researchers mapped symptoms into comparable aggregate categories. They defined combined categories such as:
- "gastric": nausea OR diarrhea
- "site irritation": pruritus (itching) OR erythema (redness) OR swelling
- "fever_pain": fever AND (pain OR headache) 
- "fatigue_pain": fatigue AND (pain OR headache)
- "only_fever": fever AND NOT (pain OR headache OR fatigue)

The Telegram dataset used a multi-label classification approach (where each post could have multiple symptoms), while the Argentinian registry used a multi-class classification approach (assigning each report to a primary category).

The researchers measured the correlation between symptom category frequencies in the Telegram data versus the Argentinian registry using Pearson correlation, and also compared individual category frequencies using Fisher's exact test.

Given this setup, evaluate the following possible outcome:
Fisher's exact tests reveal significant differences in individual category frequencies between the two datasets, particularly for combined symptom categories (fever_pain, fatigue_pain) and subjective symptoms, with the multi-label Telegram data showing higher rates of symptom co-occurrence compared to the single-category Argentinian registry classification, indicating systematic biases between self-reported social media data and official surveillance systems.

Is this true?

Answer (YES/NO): NO